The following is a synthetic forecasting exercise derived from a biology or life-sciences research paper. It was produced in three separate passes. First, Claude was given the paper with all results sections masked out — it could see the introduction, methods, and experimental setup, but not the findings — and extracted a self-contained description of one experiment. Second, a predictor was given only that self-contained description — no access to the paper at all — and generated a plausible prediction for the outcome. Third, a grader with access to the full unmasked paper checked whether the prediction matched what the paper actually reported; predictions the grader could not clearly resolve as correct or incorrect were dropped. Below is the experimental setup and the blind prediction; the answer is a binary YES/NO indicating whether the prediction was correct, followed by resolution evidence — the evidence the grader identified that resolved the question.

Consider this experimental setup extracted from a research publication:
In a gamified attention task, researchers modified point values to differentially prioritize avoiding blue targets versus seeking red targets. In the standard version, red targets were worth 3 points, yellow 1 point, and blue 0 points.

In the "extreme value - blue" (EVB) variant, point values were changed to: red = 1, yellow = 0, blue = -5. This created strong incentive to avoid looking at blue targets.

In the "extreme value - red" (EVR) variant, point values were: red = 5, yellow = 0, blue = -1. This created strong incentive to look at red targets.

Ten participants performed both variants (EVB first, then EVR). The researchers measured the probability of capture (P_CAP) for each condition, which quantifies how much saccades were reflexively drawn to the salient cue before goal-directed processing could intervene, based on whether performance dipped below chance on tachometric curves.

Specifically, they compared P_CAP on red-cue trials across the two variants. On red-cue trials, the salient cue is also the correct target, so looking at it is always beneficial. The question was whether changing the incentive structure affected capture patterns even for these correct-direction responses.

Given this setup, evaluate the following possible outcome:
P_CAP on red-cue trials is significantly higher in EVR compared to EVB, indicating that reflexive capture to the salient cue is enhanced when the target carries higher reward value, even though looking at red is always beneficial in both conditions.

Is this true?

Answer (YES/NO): NO